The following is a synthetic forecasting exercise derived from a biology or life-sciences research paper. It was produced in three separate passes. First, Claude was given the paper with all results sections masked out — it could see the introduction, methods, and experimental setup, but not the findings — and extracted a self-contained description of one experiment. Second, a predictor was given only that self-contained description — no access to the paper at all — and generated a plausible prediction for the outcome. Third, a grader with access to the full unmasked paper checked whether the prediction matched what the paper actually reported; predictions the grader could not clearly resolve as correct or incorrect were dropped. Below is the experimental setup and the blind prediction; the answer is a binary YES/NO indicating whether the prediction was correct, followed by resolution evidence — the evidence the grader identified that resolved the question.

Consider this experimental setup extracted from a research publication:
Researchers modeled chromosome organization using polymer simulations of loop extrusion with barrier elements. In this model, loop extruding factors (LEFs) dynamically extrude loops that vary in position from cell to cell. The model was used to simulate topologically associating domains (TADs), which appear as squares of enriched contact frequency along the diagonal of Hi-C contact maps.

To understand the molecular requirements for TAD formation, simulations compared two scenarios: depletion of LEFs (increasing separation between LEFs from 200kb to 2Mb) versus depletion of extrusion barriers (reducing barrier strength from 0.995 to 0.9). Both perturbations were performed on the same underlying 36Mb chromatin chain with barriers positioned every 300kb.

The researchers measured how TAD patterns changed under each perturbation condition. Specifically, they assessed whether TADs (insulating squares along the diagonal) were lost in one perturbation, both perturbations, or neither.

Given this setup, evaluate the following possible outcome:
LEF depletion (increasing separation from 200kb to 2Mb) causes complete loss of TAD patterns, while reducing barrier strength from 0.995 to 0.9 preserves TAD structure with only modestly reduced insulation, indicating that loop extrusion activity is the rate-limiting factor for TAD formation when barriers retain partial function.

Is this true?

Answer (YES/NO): NO